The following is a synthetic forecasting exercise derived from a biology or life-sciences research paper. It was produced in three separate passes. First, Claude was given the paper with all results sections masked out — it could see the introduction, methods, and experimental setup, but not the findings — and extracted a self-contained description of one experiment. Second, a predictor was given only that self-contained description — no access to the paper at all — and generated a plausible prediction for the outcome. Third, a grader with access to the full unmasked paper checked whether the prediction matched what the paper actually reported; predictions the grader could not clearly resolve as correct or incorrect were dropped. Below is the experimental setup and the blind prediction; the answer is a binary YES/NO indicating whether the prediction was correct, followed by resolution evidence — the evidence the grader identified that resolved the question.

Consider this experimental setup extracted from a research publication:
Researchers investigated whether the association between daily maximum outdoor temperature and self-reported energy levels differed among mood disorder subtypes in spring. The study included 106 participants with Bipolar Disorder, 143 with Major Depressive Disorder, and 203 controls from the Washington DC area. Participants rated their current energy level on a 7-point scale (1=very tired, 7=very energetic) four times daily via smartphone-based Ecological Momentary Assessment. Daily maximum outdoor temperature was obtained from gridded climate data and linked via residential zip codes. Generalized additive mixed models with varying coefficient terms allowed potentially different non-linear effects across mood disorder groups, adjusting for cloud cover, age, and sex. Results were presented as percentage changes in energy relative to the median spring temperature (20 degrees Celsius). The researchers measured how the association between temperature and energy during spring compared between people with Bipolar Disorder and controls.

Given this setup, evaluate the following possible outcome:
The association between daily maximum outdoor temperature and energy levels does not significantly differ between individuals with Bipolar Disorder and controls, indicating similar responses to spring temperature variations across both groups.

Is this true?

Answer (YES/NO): NO